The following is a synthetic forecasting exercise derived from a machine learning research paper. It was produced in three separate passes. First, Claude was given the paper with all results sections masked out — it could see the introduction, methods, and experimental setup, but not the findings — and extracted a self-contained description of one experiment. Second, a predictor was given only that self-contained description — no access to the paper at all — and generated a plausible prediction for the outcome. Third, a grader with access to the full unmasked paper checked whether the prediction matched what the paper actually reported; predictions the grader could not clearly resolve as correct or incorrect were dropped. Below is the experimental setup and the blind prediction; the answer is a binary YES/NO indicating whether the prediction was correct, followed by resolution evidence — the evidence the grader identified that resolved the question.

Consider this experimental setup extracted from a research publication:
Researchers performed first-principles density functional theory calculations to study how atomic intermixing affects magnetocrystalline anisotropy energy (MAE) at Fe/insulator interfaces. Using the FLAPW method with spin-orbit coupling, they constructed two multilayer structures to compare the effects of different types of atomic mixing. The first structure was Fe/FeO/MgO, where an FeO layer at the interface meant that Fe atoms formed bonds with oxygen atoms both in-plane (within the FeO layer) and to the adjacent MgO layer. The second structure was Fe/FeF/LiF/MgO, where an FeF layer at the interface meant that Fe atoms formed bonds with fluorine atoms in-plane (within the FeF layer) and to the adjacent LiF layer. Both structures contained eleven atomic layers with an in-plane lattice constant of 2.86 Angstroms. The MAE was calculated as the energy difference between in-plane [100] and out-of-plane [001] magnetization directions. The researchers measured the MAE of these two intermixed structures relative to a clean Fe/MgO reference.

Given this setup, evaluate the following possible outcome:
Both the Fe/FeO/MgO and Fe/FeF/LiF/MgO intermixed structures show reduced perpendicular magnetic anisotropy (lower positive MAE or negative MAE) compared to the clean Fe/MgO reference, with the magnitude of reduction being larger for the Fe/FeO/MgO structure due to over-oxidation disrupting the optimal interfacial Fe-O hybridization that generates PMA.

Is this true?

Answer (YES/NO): NO